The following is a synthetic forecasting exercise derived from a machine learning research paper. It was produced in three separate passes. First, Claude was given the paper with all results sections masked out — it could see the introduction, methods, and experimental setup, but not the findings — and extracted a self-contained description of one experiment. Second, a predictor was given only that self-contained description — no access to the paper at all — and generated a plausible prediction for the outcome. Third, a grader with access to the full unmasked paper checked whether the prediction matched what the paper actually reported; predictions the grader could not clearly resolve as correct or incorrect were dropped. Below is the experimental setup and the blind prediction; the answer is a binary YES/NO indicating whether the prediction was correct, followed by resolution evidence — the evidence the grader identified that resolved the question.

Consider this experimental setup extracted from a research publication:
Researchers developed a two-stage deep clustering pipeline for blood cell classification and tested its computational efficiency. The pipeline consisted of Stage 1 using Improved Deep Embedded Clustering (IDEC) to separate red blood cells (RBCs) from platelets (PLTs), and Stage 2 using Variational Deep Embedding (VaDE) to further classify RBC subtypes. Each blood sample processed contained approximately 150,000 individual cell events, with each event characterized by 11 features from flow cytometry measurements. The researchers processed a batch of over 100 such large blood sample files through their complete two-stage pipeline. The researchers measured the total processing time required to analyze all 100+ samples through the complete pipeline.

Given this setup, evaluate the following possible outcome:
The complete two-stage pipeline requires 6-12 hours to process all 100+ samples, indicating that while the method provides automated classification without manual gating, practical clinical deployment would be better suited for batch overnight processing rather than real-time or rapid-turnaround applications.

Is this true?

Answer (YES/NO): NO